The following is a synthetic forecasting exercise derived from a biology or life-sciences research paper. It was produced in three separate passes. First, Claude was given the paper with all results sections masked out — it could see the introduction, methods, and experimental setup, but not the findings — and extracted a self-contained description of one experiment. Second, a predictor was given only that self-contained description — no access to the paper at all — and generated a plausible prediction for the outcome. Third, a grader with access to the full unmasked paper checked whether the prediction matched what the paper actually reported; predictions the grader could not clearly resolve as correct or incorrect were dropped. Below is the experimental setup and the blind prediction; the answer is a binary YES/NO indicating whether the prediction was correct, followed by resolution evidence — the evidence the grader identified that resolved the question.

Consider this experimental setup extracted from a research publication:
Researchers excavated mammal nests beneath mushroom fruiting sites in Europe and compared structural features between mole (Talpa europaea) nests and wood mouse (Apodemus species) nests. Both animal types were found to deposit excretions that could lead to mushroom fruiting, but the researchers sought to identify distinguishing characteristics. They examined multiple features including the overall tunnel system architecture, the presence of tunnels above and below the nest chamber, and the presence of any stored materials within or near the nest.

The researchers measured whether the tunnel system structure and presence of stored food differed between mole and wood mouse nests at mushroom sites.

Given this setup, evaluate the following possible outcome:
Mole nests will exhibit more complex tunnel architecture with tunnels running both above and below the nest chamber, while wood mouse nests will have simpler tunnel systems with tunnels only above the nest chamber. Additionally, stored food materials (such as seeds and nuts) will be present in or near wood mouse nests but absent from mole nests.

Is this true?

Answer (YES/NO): YES